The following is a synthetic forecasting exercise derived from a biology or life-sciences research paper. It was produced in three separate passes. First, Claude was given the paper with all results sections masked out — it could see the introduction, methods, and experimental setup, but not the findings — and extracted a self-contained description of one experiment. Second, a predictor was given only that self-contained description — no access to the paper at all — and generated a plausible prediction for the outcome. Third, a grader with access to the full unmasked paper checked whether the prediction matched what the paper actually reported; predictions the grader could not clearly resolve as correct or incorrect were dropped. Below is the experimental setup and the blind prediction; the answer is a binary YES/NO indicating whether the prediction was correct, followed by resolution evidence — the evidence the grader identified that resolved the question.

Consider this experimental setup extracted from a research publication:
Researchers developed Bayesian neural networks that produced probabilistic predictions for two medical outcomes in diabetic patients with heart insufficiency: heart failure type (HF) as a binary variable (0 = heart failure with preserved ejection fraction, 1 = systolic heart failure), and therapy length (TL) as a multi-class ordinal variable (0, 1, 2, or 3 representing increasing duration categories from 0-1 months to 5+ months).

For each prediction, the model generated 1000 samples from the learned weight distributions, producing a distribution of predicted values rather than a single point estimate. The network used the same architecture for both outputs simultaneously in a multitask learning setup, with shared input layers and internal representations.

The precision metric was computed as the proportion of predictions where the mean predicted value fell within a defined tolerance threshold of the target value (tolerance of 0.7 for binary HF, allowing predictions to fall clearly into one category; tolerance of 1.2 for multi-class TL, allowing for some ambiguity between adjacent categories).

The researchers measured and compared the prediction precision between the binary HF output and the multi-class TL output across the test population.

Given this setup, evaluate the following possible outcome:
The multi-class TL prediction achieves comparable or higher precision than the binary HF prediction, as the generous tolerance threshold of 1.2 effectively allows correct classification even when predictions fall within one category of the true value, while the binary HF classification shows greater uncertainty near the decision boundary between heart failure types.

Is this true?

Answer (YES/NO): YES